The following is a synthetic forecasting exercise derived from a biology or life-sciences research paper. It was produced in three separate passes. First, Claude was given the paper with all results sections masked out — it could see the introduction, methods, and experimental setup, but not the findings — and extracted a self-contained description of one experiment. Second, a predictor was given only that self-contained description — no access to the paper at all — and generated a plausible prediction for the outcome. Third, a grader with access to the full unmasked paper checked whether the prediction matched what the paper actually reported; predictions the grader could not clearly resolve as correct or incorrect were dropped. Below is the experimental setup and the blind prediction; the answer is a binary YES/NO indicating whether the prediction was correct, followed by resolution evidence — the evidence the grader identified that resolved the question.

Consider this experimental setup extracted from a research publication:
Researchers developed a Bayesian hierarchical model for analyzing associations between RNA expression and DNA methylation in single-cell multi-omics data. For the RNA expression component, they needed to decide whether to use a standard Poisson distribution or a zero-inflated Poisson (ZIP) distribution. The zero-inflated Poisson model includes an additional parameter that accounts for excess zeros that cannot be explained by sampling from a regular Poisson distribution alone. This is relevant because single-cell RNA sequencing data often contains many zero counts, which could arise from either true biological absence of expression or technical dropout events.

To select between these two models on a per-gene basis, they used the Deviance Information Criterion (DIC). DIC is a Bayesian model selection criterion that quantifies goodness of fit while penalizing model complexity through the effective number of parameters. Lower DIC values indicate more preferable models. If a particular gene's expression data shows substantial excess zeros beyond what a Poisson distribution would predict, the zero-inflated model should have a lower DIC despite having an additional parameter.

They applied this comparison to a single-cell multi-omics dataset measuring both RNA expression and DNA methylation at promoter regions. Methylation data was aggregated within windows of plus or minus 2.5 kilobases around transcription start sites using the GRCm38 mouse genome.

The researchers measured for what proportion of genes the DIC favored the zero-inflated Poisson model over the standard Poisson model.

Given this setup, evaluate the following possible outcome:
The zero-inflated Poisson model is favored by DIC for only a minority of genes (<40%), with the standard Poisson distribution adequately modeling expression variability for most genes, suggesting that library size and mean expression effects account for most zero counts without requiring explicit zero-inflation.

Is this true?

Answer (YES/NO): NO